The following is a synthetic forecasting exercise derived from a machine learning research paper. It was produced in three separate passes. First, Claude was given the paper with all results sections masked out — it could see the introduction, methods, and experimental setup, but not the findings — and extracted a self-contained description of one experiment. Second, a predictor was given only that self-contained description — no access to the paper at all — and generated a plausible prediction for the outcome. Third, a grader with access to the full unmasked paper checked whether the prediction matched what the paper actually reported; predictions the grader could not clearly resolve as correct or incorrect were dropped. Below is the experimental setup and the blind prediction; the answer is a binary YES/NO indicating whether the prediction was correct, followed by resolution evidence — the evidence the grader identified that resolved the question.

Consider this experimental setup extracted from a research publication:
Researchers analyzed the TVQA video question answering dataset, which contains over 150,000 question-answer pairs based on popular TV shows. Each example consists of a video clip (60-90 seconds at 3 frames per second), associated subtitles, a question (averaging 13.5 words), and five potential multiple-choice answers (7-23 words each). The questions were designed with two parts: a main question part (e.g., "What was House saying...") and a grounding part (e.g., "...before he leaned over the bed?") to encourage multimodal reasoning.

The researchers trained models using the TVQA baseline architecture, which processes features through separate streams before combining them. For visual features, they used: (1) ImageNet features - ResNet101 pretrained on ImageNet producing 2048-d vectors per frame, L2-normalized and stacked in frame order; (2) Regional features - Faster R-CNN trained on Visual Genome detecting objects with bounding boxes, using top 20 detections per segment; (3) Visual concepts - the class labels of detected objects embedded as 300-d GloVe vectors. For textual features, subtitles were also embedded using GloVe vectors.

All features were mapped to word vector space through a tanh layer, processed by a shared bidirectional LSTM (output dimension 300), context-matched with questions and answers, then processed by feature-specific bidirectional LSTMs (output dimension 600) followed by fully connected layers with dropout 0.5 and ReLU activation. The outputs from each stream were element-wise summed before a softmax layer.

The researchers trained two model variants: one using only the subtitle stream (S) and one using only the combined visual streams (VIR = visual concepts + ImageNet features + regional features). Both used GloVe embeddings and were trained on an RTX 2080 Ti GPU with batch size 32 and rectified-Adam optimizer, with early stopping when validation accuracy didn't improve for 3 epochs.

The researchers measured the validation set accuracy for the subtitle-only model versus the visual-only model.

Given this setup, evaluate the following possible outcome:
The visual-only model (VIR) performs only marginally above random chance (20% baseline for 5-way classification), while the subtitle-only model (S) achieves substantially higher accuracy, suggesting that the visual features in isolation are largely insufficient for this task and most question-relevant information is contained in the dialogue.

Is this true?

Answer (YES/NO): NO